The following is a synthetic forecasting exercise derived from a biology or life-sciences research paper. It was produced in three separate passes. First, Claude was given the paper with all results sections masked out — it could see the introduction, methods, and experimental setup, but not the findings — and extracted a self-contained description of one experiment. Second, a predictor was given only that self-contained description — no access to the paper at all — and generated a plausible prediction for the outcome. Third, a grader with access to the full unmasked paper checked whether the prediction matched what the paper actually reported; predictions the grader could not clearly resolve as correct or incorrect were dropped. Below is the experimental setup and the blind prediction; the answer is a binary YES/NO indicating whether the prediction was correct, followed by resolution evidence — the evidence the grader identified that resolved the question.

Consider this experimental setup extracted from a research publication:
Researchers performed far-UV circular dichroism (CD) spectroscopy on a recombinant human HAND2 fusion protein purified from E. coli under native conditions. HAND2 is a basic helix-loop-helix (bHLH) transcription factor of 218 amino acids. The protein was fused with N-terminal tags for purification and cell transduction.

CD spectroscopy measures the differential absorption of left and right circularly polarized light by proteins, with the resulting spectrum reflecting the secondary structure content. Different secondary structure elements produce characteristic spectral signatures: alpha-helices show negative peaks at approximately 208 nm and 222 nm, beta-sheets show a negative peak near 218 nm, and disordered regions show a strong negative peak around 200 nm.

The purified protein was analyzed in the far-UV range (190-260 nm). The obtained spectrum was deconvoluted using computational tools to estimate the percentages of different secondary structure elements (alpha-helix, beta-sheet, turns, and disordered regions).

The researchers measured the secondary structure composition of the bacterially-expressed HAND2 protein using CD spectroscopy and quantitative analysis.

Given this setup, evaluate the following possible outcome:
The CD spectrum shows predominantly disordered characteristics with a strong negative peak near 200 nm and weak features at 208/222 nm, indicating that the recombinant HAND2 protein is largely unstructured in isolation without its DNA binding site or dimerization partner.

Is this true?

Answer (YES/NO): NO